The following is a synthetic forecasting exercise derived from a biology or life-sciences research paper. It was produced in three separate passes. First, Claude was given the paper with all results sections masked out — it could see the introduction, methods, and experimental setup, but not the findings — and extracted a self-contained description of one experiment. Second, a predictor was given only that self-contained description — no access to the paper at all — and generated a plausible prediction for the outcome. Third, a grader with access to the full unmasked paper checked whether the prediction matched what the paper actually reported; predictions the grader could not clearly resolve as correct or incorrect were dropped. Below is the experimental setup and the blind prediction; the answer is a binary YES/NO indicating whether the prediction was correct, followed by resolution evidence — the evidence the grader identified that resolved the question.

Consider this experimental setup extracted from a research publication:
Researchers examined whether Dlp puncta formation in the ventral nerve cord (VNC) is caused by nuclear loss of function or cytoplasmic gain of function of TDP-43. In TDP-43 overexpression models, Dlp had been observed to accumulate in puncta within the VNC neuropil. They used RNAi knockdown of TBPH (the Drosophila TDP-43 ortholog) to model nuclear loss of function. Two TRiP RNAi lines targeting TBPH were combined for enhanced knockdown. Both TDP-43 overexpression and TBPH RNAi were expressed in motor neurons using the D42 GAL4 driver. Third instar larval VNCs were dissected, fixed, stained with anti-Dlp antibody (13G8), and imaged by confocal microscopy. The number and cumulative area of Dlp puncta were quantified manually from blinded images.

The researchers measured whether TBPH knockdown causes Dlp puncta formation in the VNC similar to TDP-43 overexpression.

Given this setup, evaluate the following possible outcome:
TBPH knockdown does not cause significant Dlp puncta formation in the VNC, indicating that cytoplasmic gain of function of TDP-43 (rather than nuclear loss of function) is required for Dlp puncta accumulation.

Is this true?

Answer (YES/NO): YES